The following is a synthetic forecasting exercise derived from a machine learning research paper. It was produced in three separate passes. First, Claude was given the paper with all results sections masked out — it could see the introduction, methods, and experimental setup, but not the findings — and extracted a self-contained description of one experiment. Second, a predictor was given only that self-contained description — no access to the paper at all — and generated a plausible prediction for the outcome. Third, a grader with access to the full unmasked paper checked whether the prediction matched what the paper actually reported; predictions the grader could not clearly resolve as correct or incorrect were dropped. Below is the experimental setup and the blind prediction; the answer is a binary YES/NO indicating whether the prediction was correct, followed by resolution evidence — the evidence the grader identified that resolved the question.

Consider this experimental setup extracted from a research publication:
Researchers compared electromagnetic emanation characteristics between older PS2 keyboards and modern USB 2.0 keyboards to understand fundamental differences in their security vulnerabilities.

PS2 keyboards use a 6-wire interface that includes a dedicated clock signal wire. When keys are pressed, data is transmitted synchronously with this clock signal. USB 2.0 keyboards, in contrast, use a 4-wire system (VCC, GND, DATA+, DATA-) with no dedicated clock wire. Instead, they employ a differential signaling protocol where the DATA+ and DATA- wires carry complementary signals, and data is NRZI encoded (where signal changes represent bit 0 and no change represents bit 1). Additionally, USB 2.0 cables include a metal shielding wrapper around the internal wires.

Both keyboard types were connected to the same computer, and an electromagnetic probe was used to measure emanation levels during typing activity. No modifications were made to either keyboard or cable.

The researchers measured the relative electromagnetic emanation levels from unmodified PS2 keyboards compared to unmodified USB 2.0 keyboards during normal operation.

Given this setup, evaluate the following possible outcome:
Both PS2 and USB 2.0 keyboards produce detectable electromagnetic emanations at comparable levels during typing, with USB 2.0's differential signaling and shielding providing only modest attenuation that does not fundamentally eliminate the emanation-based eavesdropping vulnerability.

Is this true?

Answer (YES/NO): NO